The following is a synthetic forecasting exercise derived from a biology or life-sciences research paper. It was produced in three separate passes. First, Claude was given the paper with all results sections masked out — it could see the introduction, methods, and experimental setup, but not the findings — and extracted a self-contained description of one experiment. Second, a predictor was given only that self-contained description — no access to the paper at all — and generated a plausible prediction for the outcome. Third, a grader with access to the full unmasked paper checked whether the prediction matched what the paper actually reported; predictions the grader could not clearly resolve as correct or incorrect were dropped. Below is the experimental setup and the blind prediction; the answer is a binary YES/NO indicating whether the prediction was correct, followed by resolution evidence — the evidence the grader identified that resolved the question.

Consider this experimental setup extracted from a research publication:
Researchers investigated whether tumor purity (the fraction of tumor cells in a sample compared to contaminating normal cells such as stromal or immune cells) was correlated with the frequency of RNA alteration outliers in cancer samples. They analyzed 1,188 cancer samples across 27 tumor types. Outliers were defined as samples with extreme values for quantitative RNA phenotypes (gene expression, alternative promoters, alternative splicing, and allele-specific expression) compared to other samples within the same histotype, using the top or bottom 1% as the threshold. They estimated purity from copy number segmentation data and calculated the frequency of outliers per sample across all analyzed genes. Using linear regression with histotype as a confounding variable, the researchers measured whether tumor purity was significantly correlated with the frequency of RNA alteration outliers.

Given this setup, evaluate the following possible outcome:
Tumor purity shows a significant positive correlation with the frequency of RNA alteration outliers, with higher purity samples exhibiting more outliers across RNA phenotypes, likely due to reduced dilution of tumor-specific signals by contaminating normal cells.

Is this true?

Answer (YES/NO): NO